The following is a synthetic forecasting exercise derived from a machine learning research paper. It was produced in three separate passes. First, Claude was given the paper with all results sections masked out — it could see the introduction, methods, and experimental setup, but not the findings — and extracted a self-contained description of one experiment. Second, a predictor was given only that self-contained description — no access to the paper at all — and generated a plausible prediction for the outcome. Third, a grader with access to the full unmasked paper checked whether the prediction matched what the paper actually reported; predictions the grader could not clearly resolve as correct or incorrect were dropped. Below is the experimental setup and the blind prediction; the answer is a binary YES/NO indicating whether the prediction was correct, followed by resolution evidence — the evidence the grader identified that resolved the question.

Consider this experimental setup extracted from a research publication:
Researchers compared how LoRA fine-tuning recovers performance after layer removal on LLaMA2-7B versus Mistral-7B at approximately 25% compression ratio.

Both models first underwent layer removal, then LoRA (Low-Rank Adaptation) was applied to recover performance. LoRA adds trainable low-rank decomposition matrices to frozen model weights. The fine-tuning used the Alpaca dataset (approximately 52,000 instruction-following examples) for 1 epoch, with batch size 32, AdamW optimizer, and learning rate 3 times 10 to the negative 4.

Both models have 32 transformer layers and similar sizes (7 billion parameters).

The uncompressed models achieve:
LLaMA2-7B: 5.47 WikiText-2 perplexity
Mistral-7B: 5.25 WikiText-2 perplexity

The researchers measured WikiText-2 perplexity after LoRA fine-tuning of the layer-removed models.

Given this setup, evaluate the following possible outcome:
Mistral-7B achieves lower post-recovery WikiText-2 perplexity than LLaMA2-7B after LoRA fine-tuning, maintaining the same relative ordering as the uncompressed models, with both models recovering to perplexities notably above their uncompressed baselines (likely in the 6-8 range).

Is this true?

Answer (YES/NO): NO